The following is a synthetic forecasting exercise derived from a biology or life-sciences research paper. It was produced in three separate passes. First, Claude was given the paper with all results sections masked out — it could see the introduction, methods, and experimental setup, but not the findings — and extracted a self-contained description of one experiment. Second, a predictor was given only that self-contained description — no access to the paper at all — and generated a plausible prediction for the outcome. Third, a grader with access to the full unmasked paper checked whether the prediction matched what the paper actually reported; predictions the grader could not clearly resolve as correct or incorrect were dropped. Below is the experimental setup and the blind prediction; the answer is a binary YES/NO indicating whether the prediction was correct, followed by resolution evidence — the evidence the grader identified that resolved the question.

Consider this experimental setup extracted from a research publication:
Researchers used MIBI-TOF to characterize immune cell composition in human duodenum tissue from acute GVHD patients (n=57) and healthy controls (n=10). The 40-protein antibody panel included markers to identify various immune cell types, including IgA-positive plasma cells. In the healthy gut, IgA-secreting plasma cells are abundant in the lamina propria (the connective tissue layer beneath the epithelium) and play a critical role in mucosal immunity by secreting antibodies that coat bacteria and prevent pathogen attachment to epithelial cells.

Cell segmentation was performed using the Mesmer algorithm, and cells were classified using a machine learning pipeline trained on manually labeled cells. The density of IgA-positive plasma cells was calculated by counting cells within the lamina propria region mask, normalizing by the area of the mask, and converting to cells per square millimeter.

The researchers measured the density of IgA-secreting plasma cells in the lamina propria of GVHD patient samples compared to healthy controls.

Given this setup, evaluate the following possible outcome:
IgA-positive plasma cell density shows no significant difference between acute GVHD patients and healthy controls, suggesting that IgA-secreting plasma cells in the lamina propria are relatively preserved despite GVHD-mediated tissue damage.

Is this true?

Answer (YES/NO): NO